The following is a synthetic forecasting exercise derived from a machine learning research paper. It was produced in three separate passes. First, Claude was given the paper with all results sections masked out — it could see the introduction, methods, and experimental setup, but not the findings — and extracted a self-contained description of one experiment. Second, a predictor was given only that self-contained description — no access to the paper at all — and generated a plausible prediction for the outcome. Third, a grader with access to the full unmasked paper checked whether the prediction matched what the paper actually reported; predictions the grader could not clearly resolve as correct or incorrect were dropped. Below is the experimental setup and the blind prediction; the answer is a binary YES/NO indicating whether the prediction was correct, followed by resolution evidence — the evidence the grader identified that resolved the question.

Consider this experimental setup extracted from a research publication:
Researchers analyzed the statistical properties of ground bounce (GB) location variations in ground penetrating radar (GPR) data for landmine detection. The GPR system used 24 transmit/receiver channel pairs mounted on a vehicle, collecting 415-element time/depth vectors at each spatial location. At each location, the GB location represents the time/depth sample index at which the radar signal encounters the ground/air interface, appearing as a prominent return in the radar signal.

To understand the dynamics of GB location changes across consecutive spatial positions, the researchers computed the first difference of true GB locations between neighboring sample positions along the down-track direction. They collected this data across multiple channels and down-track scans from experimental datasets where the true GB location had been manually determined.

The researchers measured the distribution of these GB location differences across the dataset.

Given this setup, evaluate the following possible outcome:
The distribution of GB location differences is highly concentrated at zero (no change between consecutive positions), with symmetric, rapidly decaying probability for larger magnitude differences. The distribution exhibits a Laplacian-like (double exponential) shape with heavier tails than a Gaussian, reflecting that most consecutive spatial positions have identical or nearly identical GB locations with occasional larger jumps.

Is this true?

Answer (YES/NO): NO